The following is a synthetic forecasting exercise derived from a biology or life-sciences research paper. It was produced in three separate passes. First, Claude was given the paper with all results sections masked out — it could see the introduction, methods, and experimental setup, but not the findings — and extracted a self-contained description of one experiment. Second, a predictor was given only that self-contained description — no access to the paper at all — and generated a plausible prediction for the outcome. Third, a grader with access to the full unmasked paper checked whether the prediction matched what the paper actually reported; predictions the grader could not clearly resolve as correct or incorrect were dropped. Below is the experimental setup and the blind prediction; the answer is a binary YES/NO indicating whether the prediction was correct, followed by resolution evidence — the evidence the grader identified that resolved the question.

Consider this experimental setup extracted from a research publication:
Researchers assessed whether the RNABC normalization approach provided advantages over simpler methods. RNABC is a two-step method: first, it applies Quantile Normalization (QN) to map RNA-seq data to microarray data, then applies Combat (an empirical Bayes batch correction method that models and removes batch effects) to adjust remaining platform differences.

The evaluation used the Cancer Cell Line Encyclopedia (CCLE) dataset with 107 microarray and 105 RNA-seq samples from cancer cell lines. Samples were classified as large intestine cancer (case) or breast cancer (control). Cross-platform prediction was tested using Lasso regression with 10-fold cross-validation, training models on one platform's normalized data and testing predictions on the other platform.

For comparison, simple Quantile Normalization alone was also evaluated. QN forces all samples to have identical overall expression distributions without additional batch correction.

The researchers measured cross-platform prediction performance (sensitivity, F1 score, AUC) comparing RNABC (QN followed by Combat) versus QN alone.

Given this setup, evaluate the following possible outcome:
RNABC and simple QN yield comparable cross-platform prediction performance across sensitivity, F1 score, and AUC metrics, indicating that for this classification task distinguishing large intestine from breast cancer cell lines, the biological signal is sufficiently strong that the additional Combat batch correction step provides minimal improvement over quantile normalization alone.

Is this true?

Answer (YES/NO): NO